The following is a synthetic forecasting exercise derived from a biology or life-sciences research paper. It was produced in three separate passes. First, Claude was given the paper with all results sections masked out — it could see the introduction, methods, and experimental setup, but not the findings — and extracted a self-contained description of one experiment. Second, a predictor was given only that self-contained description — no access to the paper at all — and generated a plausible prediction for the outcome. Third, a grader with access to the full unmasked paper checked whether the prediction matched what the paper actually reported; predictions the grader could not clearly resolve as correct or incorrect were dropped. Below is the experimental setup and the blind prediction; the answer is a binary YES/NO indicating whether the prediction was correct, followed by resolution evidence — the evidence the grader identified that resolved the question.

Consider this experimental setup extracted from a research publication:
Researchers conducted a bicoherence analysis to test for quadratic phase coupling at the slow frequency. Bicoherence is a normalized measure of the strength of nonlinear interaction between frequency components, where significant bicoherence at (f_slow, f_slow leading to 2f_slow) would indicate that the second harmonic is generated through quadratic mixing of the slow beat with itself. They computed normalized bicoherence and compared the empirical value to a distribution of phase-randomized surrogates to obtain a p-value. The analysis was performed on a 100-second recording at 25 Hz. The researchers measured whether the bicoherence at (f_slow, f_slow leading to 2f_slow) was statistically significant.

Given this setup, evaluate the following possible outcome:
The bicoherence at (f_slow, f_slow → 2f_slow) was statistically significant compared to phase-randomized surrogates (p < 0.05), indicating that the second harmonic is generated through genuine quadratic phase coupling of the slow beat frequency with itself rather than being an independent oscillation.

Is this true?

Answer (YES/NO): NO